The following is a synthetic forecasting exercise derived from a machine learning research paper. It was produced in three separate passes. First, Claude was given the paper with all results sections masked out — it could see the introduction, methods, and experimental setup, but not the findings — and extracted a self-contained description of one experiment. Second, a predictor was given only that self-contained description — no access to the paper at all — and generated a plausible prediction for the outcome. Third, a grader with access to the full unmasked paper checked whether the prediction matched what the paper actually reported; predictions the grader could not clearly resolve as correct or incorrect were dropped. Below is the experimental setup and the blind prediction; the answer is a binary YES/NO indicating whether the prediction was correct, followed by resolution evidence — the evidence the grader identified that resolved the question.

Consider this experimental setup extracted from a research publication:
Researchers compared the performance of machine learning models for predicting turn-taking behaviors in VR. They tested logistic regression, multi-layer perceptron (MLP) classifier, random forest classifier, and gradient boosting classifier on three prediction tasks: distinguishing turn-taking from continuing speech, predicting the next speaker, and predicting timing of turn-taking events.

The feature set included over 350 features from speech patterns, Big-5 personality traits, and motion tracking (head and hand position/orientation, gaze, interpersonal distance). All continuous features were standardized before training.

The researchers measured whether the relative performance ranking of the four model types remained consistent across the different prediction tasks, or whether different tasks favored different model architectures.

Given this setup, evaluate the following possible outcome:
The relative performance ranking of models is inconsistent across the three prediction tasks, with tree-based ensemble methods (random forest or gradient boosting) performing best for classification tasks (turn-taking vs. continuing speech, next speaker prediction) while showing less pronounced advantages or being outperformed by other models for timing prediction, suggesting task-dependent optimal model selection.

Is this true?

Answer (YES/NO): NO